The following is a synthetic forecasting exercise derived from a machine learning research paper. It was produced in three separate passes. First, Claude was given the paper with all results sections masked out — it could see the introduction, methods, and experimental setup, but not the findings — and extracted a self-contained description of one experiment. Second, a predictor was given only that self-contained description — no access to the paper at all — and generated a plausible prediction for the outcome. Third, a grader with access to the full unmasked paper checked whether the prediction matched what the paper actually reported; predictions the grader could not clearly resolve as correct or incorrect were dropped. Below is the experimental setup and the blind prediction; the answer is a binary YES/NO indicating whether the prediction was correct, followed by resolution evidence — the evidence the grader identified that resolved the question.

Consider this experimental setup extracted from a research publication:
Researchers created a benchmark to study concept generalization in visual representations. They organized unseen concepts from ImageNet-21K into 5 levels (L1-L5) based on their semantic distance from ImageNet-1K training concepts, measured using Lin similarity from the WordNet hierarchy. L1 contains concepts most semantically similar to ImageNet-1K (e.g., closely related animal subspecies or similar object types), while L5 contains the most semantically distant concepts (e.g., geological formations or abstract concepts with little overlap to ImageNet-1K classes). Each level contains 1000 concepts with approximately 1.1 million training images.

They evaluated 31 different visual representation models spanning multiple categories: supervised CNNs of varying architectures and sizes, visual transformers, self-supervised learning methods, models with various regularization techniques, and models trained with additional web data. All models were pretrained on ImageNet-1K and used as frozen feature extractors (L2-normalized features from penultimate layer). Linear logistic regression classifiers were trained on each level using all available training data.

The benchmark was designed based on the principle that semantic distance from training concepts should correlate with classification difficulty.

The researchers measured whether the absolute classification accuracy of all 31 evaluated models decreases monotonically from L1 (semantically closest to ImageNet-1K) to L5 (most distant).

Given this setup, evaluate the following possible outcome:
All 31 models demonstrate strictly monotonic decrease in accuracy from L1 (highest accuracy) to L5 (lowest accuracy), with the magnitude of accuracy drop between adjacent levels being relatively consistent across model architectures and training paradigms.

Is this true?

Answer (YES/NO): NO